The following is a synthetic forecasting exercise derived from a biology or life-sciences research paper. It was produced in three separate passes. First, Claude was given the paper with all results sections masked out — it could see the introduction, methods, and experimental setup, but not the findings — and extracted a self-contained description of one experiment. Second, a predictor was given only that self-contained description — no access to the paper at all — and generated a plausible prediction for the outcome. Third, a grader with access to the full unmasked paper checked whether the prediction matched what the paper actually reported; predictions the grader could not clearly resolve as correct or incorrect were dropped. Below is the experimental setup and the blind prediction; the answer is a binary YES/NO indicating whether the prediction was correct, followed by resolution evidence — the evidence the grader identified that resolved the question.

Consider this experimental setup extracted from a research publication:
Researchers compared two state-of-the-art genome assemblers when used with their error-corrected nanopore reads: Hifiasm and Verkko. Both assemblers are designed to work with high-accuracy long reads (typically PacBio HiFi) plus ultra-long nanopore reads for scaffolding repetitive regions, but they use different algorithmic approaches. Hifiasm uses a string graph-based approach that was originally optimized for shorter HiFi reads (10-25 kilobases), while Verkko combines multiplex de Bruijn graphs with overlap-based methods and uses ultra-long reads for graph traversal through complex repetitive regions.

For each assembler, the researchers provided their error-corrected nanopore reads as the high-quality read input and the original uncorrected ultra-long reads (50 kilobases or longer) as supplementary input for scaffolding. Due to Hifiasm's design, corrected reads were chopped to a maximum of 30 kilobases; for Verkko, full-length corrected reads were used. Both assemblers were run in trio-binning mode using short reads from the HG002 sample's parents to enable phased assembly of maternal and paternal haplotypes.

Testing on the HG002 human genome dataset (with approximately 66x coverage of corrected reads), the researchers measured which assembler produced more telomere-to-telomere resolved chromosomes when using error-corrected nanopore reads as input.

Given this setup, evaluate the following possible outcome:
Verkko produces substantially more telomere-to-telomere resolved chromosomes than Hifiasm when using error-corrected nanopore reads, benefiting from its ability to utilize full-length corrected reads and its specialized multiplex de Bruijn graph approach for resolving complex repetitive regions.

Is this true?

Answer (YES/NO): NO